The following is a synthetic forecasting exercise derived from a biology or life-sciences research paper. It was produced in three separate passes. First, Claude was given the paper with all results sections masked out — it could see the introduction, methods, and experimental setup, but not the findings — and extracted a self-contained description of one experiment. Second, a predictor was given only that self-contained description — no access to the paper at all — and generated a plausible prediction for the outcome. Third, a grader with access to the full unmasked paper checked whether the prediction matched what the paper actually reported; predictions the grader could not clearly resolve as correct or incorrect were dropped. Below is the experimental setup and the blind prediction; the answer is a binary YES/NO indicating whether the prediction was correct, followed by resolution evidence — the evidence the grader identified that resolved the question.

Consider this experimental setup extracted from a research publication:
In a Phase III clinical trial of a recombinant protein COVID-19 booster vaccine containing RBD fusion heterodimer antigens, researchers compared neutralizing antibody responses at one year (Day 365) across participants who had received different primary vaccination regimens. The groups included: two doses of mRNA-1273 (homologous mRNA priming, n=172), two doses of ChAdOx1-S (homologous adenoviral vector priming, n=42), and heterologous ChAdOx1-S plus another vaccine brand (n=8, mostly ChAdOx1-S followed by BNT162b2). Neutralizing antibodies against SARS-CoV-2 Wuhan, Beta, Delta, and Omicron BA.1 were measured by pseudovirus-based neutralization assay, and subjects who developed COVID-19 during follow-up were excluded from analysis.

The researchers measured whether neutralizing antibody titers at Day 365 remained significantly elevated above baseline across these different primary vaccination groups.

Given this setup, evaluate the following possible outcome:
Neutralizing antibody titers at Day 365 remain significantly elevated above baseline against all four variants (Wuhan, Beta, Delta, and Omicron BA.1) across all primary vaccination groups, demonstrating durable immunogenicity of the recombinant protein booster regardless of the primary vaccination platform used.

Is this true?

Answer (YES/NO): NO